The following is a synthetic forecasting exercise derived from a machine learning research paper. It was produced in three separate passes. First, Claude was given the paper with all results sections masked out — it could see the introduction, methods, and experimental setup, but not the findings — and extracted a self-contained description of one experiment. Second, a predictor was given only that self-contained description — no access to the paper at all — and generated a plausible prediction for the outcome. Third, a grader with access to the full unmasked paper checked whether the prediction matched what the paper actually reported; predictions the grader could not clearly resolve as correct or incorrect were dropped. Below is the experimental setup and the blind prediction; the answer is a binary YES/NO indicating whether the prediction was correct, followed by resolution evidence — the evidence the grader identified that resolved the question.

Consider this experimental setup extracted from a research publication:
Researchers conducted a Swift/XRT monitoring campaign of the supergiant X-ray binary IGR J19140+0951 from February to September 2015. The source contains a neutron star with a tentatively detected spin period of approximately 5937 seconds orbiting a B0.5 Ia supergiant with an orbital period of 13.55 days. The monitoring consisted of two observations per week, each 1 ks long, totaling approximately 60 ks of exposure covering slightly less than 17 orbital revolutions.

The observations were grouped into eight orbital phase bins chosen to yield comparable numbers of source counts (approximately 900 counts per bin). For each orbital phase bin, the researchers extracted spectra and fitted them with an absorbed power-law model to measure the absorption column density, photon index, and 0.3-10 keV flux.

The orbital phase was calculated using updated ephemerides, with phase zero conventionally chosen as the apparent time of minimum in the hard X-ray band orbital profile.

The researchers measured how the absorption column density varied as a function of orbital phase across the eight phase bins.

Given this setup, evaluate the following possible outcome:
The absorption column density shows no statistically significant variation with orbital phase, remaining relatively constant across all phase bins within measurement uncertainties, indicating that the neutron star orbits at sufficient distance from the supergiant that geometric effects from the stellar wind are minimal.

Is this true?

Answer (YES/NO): NO